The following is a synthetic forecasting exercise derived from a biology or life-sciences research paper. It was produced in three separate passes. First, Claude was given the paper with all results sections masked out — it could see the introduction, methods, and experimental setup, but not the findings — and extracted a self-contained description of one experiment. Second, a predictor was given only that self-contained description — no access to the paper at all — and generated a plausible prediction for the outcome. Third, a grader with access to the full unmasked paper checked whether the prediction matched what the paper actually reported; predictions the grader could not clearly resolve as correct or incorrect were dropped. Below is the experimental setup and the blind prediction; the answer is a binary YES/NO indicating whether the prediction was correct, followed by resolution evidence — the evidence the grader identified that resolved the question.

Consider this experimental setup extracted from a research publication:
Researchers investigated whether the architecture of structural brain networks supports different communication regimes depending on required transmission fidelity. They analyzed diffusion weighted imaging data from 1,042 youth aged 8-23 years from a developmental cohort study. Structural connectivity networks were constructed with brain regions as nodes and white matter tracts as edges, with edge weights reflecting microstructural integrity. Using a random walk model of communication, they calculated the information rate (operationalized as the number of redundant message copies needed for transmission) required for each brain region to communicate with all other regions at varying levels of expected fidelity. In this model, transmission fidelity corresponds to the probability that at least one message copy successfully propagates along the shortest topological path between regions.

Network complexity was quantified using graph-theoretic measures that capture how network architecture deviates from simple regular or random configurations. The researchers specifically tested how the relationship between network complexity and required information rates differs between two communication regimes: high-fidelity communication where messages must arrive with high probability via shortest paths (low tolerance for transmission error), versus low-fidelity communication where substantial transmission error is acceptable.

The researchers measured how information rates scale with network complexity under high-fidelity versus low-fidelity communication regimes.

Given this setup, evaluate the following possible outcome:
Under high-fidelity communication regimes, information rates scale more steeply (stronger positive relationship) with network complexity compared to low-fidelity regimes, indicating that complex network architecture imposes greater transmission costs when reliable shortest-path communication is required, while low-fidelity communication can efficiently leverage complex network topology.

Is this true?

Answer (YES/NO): YES